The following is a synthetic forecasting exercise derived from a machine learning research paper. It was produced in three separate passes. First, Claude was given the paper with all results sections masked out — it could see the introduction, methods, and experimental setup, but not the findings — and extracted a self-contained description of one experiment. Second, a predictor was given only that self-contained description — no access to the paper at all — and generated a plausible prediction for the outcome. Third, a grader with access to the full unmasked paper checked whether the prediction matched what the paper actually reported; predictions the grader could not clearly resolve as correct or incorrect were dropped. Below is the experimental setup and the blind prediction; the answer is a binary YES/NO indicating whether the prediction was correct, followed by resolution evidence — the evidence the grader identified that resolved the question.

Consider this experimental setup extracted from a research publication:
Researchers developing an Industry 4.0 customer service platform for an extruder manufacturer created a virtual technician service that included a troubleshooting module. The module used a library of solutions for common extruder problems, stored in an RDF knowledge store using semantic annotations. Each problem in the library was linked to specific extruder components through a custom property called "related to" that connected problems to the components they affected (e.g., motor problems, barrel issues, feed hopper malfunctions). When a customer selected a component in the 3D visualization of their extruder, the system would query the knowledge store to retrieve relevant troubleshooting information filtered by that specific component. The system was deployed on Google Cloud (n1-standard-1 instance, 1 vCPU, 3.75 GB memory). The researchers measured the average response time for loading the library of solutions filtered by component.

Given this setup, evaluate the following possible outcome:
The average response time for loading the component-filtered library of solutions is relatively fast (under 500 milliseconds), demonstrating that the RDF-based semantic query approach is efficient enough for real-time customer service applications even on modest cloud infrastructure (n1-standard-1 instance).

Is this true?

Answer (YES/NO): NO